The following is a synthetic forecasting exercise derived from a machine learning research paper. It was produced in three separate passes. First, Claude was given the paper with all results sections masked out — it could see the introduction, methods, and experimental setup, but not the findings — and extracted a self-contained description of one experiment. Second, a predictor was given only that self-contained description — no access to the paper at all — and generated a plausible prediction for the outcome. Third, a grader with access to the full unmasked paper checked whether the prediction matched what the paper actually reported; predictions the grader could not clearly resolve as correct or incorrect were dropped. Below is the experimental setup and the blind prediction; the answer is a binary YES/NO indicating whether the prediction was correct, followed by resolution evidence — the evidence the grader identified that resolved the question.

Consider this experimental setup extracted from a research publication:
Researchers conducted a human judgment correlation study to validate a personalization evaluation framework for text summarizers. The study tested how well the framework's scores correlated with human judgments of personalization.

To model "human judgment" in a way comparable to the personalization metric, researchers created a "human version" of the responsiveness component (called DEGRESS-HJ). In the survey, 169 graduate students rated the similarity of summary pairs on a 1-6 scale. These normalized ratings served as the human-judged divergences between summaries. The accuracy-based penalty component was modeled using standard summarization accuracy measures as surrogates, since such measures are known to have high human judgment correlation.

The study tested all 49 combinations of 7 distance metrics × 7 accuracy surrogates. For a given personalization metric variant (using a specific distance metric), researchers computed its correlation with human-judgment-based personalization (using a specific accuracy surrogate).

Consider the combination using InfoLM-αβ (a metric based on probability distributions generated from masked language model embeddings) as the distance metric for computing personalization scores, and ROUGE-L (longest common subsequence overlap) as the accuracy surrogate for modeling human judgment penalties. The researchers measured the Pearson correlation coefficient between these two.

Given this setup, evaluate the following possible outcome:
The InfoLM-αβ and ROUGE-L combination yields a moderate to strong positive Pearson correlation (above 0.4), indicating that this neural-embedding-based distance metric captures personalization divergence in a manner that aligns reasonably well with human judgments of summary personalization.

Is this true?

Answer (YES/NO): YES